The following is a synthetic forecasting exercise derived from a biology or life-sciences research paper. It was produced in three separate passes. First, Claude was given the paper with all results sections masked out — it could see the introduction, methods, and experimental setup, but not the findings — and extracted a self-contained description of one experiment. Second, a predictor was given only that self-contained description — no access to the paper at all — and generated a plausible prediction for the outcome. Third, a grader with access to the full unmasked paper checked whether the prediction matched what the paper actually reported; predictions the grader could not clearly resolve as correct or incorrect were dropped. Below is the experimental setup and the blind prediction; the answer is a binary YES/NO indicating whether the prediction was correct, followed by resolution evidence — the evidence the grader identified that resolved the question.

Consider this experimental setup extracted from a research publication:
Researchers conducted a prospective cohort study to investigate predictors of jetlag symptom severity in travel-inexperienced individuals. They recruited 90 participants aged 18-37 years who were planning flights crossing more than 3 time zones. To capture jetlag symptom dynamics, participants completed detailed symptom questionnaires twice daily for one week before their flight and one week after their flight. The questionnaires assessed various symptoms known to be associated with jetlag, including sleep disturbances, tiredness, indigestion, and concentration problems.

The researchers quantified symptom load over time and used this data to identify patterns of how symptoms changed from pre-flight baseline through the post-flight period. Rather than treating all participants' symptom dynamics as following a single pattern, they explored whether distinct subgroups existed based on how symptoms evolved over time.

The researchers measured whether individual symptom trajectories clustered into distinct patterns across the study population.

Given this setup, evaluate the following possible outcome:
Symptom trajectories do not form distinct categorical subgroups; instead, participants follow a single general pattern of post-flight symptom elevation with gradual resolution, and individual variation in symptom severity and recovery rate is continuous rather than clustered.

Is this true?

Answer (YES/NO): NO